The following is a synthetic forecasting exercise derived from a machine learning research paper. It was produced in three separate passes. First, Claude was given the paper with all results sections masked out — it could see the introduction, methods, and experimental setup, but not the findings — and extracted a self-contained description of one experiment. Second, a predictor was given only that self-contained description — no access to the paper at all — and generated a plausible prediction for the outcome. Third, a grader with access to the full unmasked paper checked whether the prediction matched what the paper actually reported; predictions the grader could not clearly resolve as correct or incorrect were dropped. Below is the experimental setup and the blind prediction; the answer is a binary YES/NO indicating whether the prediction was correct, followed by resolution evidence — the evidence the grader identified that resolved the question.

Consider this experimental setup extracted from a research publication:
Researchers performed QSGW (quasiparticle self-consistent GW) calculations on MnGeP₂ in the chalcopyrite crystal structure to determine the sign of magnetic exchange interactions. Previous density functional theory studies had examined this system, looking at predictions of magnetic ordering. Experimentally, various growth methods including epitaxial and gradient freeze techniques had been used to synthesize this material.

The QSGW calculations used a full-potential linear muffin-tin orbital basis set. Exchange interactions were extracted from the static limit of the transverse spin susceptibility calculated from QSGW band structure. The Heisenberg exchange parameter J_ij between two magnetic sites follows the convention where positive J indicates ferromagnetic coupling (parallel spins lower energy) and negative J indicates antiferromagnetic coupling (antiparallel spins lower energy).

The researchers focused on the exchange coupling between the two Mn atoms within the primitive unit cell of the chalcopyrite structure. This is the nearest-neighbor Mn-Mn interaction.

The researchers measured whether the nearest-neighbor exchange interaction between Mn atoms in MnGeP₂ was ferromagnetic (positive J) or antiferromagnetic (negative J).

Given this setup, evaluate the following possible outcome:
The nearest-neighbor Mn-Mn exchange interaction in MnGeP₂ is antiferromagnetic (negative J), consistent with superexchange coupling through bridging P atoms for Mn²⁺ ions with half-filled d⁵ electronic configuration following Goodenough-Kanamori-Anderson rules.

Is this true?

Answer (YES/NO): YES